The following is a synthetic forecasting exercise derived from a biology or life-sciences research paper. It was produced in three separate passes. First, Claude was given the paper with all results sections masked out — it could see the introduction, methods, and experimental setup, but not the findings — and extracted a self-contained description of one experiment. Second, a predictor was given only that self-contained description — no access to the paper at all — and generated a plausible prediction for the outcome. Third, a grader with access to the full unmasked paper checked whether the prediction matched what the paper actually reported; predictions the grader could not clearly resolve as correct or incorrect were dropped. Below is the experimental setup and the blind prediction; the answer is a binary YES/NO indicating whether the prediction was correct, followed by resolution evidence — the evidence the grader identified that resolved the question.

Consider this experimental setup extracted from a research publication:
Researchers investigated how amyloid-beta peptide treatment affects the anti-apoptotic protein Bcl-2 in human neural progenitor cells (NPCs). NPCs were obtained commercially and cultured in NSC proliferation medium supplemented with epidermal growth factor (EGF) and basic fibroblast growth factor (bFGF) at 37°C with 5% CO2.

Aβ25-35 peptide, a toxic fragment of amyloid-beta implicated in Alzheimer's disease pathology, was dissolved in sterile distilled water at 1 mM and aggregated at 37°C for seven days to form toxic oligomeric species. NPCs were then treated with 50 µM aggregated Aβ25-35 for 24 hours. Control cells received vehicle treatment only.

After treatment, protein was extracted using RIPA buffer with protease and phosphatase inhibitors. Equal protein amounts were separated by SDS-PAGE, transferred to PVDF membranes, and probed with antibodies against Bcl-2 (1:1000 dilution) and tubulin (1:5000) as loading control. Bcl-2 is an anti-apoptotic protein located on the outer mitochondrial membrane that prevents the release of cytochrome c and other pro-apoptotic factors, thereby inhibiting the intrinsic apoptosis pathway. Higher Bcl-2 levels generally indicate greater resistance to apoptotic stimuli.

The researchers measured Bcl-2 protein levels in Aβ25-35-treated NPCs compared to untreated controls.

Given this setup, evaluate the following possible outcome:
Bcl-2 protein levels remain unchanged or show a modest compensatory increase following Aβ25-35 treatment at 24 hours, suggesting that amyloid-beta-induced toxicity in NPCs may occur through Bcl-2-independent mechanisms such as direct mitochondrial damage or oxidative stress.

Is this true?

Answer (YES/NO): NO